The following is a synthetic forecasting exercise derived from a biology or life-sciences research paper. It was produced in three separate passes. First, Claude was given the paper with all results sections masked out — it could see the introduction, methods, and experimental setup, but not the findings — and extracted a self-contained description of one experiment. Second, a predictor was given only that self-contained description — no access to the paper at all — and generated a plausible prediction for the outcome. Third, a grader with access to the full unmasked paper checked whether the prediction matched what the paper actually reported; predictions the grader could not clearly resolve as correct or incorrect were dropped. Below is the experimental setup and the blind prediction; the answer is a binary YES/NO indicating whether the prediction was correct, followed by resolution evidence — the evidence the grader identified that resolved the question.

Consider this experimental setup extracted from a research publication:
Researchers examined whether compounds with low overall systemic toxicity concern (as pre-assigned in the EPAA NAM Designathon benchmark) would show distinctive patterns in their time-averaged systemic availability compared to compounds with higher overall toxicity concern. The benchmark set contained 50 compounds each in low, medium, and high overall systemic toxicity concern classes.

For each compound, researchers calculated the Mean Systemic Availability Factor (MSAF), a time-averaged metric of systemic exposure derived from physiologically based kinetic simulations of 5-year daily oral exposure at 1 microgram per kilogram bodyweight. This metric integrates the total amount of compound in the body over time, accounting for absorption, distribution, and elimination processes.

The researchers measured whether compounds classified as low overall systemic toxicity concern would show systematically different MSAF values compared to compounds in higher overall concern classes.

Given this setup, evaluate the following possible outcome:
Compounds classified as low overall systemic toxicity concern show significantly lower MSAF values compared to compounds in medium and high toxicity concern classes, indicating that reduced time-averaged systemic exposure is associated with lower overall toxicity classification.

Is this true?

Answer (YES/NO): NO